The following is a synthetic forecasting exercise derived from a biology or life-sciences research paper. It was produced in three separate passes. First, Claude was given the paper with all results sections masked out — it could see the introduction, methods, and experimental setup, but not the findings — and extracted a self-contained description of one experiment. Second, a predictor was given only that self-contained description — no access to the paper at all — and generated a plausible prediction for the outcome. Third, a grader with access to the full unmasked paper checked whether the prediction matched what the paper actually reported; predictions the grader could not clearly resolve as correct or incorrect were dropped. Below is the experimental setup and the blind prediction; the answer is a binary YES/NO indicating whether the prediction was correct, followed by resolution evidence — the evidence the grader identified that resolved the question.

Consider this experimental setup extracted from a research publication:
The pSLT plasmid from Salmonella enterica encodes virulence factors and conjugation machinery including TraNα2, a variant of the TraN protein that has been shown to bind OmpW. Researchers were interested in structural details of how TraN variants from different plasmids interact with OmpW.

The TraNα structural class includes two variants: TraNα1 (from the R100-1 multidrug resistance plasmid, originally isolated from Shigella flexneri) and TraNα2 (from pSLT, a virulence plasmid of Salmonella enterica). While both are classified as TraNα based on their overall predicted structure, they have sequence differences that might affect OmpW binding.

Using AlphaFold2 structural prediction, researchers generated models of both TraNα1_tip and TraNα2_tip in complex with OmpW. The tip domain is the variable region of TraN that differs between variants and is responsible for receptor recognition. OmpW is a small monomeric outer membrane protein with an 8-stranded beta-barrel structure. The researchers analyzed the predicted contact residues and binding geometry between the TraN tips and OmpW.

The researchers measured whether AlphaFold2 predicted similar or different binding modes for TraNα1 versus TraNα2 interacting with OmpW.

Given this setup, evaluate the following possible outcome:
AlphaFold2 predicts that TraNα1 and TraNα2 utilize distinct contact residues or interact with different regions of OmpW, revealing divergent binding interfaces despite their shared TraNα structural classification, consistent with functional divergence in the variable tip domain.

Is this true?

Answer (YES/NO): NO